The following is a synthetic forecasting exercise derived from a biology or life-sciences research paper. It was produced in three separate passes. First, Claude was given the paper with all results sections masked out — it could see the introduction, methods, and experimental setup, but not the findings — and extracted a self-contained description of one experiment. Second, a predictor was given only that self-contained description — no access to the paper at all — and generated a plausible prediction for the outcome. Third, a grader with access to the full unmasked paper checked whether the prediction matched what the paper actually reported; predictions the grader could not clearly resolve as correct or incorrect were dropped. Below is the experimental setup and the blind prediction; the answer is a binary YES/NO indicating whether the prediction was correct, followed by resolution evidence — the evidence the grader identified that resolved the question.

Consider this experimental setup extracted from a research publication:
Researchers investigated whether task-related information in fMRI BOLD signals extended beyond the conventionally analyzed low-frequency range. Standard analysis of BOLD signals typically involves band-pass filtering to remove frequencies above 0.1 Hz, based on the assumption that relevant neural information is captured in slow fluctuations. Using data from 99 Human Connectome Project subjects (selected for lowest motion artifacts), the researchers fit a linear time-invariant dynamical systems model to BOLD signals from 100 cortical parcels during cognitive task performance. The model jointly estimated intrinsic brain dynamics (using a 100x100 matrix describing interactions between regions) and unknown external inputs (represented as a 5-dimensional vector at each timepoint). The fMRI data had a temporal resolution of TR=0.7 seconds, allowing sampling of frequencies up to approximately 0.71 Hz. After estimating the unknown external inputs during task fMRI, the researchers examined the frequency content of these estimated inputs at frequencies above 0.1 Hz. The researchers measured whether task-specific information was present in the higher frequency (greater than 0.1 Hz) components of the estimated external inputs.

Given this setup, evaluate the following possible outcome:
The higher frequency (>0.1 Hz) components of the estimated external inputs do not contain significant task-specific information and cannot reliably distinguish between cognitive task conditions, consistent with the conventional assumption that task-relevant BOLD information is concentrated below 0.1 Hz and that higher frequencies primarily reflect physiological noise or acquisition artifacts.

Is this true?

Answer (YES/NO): NO